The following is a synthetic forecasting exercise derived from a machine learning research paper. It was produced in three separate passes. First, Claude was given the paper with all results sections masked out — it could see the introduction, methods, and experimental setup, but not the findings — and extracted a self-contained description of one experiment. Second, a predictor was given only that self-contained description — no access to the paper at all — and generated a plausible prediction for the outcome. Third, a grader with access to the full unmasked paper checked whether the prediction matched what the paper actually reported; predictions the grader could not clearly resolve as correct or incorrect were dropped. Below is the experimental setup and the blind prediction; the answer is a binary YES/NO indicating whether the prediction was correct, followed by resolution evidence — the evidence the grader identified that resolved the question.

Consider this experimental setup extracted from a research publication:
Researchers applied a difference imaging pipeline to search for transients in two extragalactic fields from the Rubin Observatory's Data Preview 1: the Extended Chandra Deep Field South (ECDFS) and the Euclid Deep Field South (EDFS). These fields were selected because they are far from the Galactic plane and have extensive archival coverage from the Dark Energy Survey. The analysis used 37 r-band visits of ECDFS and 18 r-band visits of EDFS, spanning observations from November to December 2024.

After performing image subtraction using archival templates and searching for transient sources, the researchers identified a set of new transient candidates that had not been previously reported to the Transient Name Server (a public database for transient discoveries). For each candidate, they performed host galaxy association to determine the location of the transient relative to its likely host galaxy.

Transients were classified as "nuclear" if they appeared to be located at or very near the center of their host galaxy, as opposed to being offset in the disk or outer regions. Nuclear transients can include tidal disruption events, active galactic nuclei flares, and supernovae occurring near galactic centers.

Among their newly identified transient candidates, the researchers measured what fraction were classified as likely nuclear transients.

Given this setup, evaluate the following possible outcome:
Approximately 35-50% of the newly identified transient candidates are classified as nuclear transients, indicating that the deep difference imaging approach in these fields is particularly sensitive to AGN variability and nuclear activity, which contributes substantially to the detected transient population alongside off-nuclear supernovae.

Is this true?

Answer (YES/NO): YES